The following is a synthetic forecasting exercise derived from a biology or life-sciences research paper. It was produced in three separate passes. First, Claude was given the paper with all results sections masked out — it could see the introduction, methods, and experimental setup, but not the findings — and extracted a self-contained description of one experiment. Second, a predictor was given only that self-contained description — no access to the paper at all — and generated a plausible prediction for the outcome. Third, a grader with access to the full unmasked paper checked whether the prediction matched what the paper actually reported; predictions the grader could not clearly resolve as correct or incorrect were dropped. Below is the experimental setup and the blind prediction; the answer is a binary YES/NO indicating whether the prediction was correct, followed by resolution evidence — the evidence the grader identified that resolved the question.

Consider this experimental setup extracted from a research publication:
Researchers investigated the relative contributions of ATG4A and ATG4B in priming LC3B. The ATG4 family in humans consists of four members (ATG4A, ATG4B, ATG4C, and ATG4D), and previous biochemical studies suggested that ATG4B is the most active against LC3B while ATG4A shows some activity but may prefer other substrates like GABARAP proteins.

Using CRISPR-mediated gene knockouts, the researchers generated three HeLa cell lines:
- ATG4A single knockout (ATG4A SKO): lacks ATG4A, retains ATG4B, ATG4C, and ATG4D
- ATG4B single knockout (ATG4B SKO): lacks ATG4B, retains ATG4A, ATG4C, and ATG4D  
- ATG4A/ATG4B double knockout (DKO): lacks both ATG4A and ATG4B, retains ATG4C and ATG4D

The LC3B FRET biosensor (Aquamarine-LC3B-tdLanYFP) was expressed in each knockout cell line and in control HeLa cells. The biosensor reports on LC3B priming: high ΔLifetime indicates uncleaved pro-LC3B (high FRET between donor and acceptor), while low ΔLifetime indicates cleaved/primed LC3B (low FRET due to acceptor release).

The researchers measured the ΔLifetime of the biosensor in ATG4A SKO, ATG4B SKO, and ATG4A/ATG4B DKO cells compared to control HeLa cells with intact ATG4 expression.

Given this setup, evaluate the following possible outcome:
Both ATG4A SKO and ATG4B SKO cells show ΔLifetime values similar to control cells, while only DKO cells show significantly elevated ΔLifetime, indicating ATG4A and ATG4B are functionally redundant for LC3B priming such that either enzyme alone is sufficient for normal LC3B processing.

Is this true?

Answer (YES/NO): NO